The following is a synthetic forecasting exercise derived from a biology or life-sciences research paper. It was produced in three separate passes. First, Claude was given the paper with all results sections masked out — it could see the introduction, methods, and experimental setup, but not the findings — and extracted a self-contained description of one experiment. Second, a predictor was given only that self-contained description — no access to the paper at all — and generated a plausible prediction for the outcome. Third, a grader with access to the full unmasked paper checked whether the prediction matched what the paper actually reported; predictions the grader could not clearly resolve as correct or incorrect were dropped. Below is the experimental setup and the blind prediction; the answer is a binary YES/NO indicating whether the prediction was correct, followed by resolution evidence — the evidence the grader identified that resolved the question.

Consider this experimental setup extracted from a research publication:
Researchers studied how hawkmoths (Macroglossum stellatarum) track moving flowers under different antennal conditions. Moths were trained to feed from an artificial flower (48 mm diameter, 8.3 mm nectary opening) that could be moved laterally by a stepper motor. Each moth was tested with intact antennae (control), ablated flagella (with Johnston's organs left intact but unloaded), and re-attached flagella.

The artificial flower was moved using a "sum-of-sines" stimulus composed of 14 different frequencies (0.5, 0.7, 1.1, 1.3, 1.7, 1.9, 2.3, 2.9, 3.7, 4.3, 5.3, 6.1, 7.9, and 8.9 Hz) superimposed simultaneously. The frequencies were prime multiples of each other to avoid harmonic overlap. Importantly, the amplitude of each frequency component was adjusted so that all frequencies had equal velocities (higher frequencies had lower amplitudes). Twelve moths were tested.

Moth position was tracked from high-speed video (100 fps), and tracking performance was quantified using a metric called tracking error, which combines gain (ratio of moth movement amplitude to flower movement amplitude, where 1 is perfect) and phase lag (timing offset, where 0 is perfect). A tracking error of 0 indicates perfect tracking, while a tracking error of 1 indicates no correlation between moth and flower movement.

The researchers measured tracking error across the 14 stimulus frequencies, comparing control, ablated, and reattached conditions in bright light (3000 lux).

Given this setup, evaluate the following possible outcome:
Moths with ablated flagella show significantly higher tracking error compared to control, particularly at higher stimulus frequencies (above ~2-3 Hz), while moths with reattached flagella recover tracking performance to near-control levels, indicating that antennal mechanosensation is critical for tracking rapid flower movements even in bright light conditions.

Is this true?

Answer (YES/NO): NO